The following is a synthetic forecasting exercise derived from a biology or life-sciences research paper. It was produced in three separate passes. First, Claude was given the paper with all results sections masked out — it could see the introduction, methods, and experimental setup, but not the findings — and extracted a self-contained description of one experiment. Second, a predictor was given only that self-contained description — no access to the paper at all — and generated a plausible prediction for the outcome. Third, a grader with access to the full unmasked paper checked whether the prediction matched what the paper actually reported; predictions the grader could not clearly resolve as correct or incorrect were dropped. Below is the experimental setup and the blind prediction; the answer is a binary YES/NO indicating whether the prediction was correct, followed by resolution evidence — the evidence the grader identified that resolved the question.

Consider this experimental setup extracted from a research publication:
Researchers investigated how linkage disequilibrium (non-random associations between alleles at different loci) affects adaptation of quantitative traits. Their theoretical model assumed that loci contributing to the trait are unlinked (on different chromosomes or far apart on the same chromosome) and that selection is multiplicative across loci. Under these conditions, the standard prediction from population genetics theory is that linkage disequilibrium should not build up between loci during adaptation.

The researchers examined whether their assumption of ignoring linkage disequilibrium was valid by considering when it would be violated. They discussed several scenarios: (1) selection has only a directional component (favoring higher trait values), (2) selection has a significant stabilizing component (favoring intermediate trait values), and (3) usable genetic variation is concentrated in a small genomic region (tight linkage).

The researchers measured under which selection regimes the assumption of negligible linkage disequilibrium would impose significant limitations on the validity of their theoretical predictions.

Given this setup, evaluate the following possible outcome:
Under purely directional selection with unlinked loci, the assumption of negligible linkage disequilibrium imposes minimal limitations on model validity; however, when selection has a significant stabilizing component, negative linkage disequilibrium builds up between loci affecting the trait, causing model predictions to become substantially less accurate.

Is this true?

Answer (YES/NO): NO